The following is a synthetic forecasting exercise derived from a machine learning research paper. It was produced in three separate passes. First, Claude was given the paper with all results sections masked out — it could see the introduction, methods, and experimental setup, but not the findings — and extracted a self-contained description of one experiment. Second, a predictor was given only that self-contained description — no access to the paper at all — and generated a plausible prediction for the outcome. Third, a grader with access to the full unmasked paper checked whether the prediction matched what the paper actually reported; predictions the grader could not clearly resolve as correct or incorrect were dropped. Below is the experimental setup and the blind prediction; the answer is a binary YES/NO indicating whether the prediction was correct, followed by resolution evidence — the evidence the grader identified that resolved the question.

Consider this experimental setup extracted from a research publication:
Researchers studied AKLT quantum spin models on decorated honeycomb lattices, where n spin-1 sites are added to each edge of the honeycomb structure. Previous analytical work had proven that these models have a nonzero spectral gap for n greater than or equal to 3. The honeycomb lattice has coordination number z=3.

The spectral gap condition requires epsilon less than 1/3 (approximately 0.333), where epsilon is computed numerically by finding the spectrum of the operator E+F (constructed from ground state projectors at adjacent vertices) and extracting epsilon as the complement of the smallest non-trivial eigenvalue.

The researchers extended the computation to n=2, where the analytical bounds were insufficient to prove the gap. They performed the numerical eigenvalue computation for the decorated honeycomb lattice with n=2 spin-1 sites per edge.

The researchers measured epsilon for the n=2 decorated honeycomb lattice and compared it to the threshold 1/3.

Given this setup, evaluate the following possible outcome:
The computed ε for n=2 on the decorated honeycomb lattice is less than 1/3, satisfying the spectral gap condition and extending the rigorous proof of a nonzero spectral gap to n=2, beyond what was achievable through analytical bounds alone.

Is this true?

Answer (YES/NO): YES